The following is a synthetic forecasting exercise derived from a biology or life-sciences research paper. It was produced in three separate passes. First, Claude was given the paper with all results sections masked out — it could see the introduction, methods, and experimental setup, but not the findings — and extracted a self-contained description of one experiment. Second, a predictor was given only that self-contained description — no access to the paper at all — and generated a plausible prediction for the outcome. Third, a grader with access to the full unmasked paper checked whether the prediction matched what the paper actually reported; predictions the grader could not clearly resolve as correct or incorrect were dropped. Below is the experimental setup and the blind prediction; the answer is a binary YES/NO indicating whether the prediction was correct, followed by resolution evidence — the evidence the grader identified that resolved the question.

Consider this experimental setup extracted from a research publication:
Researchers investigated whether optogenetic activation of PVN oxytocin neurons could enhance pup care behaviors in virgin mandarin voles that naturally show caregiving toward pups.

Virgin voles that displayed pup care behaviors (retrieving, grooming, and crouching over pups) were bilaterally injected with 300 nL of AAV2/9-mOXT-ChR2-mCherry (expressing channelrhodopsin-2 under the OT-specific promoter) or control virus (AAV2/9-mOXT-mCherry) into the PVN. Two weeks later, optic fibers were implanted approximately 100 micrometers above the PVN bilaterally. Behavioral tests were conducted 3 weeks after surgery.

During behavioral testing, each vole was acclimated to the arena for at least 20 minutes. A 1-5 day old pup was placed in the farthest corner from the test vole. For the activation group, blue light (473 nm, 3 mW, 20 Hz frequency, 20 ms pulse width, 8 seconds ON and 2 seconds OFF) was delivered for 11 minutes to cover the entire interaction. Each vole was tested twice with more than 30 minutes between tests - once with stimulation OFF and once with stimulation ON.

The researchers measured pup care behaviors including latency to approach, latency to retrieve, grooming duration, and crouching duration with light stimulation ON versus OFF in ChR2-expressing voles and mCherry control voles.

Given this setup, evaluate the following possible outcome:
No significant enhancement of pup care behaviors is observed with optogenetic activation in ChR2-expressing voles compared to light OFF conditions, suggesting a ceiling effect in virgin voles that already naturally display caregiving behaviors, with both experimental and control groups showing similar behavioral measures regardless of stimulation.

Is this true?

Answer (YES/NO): NO